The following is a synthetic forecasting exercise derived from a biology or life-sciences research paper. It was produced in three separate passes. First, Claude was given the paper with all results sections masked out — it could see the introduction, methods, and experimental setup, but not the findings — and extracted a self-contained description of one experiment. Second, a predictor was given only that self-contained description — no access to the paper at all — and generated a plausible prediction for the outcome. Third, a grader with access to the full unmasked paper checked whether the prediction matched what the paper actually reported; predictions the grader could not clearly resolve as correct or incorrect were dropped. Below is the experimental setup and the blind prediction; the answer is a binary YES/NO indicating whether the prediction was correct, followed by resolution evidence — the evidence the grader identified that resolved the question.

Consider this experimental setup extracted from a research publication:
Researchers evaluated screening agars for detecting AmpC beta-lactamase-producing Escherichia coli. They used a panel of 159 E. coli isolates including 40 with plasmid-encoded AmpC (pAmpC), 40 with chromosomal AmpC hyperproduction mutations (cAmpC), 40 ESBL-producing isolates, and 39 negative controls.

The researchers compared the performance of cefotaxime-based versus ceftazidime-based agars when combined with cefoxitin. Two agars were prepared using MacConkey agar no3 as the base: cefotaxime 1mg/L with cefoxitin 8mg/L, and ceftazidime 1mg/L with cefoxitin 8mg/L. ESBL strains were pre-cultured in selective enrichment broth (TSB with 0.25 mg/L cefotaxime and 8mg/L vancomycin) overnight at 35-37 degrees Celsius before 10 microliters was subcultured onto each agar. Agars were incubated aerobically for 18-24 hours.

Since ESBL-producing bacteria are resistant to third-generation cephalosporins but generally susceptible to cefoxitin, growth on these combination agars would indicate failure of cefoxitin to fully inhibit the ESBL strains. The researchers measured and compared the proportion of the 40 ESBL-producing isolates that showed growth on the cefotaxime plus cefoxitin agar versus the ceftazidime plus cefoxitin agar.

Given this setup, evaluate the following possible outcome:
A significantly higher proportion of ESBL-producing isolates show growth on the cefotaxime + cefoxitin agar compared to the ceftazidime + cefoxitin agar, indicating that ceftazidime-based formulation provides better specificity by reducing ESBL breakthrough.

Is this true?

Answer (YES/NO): NO